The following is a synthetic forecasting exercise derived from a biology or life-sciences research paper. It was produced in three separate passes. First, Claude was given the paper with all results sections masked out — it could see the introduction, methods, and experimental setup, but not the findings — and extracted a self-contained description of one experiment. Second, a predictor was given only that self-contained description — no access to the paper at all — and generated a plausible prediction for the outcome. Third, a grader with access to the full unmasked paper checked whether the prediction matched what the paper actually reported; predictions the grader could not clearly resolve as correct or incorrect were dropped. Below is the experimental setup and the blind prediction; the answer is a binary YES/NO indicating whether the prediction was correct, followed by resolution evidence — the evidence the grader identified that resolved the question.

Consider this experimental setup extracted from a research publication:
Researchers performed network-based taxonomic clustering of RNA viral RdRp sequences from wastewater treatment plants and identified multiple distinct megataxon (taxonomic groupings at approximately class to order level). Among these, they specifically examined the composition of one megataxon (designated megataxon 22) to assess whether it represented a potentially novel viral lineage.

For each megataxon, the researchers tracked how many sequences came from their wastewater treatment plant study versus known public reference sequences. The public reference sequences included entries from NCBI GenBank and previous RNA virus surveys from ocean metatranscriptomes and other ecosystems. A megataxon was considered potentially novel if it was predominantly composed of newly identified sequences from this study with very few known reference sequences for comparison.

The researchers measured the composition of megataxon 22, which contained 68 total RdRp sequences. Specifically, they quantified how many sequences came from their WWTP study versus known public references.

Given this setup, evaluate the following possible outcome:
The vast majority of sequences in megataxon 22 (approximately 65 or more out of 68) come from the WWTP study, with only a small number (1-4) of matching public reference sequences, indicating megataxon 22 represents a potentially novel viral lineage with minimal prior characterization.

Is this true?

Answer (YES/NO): NO